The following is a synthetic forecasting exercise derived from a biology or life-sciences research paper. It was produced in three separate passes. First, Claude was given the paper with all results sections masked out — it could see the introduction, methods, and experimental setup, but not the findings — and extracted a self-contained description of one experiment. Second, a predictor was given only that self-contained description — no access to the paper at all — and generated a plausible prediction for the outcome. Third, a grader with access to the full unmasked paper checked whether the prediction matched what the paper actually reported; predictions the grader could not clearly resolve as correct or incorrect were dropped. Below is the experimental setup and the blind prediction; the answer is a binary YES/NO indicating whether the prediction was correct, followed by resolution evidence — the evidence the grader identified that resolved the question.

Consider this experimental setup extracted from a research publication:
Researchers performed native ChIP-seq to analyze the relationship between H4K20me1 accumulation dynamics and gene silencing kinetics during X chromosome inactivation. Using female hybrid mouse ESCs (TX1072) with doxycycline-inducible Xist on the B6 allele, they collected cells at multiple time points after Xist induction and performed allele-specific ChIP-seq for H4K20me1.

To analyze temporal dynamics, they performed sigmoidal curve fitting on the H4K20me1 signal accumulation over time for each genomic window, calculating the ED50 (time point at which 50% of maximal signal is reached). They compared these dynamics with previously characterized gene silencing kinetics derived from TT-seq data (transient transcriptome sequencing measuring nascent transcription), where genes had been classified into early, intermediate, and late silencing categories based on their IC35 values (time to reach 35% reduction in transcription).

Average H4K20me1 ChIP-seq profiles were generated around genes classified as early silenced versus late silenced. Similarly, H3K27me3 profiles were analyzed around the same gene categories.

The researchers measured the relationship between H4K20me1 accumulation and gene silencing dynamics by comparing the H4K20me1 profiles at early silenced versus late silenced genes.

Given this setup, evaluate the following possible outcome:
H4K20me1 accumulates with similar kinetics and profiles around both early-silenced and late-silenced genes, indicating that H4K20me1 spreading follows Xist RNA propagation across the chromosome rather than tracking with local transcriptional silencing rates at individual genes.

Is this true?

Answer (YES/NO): NO